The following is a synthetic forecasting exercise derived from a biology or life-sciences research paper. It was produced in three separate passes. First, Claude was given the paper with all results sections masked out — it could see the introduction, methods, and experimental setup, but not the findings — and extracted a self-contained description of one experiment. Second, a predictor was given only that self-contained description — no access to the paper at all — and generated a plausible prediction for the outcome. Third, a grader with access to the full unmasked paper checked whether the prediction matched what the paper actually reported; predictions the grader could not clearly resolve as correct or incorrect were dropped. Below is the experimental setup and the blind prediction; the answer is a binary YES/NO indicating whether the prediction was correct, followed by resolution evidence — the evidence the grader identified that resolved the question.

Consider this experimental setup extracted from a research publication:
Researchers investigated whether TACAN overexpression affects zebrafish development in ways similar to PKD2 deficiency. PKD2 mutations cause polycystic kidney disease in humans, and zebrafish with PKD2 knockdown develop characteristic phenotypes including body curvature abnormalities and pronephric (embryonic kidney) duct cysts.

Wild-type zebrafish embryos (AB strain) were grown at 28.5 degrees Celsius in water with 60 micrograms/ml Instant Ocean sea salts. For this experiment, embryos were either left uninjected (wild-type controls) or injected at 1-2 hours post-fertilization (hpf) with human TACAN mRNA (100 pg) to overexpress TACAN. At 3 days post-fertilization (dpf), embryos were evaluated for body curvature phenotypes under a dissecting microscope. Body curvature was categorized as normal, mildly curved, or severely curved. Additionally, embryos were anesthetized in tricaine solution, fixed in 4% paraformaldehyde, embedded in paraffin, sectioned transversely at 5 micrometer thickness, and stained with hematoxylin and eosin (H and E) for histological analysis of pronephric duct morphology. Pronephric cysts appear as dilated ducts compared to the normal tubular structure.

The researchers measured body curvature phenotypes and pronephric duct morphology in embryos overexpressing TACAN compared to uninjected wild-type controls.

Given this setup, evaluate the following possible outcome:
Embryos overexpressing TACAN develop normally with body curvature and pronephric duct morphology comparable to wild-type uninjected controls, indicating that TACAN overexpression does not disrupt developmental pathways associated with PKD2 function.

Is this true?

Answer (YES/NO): YES